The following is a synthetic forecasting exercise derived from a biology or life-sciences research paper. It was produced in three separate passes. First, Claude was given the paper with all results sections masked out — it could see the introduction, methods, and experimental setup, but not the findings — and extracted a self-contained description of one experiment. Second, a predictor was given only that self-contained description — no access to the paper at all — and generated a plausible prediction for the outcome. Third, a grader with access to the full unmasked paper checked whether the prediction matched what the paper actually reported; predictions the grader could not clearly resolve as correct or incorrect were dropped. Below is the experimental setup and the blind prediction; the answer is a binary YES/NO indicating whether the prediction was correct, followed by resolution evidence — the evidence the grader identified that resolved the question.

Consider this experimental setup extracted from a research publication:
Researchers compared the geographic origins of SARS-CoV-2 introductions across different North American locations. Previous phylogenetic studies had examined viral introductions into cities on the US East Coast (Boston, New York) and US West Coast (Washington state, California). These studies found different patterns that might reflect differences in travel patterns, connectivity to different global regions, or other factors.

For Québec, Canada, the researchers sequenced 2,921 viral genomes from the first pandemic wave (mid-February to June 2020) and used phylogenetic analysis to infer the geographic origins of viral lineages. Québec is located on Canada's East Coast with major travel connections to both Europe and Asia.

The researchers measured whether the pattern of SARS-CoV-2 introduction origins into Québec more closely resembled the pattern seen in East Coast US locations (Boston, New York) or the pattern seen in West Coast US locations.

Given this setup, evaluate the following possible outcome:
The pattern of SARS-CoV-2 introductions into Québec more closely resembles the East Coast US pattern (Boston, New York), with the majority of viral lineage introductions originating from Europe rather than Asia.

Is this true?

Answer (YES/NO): YES